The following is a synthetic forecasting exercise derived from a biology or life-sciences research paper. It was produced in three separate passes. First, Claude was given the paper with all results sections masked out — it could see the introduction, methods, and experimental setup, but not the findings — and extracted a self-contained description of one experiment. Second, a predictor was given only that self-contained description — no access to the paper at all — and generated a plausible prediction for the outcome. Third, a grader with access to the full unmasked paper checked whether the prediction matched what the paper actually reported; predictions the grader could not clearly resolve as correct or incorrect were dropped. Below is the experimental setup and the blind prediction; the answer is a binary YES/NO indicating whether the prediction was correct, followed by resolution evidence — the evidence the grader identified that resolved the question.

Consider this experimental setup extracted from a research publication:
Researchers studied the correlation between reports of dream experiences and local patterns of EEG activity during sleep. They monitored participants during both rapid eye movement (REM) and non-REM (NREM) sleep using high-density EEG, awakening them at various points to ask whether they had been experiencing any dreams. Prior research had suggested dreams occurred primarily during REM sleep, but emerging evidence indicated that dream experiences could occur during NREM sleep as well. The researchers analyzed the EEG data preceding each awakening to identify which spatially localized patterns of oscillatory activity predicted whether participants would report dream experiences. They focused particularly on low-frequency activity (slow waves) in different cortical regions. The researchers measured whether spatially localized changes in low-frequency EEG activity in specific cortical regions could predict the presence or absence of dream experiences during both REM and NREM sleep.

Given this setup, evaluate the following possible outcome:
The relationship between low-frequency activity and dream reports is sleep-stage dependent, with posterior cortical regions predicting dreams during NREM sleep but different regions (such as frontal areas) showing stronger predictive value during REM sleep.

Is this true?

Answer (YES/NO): NO